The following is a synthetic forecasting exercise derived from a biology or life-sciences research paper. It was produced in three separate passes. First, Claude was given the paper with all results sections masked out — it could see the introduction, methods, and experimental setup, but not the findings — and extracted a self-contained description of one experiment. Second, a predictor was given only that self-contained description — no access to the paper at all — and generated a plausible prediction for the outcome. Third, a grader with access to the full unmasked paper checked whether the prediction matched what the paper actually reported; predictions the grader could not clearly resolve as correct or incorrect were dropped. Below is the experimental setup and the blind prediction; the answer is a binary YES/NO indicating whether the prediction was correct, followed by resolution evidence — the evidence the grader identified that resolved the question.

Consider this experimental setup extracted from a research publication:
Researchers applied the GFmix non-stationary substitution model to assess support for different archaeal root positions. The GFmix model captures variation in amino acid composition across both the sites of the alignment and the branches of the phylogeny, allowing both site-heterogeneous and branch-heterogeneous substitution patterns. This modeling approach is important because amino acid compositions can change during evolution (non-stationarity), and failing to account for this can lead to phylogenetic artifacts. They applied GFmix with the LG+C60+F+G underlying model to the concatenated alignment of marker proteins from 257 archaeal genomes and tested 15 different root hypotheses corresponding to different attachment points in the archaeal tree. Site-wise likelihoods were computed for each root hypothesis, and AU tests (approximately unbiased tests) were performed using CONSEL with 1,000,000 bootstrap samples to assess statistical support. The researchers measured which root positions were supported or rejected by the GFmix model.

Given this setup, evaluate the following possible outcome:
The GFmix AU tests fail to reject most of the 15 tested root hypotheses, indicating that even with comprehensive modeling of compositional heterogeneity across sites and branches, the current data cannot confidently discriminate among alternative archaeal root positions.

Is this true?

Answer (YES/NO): NO